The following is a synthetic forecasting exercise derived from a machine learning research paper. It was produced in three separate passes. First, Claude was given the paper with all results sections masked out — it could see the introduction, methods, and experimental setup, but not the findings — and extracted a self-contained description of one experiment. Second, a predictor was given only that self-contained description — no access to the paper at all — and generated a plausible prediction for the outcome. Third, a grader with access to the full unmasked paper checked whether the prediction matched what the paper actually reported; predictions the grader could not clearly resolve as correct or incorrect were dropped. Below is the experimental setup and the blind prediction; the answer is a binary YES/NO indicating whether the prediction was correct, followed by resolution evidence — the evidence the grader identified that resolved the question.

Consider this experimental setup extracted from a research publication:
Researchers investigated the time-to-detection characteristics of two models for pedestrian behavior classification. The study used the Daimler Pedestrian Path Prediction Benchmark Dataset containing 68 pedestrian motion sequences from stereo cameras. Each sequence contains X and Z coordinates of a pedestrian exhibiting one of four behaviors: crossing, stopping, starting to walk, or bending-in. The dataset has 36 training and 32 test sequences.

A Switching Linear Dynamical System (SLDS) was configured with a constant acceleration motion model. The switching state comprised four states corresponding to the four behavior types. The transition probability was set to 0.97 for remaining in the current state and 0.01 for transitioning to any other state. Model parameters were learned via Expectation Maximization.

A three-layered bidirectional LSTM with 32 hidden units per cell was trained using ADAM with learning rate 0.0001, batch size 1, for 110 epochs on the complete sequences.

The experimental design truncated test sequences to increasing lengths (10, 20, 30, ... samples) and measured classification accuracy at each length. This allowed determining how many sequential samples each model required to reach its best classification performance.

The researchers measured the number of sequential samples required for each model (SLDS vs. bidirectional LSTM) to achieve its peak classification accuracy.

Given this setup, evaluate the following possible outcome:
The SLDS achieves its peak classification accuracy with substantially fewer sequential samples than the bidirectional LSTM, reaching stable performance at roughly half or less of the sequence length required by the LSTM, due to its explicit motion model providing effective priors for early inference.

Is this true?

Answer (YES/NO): YES